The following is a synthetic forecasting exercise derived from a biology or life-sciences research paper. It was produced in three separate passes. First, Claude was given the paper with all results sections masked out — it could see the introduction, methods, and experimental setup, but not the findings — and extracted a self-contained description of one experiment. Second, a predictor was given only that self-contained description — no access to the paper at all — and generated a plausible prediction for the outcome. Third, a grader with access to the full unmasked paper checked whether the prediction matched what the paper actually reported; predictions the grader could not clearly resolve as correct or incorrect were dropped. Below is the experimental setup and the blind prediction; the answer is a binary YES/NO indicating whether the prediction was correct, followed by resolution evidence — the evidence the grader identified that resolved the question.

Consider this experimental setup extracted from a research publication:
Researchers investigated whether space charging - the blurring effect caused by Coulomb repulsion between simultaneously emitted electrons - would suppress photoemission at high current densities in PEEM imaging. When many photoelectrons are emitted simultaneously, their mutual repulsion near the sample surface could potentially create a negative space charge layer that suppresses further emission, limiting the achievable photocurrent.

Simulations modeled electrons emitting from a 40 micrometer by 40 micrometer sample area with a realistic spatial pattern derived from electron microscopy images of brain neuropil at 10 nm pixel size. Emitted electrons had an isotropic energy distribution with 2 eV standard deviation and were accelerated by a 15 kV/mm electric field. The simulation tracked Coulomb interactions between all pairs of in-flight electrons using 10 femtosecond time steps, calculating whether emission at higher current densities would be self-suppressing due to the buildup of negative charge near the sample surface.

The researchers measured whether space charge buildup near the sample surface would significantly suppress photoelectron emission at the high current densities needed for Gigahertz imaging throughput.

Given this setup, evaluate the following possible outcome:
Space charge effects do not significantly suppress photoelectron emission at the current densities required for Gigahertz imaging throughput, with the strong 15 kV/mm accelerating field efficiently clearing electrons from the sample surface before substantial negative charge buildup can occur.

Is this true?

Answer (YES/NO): YES